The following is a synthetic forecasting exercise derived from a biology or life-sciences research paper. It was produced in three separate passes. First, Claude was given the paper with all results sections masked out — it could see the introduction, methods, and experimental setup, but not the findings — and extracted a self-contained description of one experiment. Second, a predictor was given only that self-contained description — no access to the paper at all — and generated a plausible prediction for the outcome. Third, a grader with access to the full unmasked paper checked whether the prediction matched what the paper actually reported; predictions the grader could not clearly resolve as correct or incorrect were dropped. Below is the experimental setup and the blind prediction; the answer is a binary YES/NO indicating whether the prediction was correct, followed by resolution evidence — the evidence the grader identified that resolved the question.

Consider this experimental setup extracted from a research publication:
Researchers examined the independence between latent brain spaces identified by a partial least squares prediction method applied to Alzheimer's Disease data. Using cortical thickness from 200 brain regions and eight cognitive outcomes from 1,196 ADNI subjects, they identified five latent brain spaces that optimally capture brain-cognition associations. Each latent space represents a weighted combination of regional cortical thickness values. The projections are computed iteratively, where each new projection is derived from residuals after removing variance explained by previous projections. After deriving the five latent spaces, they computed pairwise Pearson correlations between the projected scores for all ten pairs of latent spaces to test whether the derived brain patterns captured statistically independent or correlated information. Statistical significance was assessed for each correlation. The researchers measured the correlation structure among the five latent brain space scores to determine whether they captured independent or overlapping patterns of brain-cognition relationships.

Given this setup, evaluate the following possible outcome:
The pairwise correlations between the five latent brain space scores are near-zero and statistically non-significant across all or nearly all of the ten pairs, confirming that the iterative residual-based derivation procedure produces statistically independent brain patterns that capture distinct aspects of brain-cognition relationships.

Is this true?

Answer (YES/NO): YES